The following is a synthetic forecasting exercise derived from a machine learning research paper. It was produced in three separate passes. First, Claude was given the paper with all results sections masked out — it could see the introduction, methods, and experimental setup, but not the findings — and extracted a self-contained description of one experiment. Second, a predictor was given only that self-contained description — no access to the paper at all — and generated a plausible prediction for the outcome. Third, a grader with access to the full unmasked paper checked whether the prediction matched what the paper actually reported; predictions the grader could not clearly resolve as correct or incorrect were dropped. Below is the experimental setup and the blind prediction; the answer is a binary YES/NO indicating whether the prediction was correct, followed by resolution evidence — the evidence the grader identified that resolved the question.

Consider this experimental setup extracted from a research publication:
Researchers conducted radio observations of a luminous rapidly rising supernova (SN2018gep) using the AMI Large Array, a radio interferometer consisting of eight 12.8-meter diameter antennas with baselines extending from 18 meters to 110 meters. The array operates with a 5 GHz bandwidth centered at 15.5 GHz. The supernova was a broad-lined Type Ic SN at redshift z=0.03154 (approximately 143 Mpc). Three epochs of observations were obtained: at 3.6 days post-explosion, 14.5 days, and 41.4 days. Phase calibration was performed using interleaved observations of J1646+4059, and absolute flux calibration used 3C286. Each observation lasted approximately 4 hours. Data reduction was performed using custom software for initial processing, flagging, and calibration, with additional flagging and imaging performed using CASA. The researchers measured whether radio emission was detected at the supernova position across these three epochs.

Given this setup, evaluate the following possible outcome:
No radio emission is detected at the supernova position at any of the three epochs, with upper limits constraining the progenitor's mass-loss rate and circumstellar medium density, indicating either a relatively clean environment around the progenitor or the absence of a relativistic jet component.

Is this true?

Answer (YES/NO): YES